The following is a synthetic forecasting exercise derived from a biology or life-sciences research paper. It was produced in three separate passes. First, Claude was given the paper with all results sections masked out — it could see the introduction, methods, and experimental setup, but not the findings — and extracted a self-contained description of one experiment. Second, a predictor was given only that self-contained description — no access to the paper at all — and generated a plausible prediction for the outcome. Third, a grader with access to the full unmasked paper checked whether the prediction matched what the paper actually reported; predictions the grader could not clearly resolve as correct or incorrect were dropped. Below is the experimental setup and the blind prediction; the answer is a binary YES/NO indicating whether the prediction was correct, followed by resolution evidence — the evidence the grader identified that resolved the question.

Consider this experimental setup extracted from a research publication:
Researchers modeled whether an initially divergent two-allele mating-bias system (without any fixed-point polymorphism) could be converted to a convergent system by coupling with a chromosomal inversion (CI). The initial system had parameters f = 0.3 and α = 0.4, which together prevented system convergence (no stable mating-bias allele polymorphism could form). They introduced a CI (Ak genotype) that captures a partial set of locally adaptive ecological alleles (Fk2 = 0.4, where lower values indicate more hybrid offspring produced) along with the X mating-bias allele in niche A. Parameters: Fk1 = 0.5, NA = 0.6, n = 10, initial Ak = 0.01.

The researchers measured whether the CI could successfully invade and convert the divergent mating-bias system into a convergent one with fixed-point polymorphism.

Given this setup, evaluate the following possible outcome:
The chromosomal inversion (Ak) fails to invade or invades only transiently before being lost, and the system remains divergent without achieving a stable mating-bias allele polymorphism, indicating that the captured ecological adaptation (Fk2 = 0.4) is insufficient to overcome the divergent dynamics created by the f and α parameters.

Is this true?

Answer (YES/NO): NO